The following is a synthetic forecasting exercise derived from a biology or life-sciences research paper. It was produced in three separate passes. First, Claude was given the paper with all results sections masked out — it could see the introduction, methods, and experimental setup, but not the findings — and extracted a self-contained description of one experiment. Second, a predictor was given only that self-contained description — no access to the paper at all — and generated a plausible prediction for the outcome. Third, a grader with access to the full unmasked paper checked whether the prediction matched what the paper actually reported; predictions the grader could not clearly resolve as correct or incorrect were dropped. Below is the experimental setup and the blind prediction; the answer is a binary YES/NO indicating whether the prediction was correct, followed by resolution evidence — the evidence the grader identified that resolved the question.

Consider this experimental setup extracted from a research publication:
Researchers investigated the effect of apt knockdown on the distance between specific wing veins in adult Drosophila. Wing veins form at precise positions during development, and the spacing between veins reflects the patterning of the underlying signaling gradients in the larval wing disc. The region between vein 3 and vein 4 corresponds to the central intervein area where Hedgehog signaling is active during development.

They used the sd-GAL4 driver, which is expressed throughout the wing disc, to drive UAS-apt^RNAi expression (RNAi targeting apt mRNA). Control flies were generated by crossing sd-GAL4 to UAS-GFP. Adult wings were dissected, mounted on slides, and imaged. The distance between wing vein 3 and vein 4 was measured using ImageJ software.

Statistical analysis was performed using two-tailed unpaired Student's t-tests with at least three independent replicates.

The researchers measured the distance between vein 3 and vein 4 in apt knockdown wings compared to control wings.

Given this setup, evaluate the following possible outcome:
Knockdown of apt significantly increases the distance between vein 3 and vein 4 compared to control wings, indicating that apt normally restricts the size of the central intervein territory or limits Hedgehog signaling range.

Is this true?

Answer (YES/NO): NO